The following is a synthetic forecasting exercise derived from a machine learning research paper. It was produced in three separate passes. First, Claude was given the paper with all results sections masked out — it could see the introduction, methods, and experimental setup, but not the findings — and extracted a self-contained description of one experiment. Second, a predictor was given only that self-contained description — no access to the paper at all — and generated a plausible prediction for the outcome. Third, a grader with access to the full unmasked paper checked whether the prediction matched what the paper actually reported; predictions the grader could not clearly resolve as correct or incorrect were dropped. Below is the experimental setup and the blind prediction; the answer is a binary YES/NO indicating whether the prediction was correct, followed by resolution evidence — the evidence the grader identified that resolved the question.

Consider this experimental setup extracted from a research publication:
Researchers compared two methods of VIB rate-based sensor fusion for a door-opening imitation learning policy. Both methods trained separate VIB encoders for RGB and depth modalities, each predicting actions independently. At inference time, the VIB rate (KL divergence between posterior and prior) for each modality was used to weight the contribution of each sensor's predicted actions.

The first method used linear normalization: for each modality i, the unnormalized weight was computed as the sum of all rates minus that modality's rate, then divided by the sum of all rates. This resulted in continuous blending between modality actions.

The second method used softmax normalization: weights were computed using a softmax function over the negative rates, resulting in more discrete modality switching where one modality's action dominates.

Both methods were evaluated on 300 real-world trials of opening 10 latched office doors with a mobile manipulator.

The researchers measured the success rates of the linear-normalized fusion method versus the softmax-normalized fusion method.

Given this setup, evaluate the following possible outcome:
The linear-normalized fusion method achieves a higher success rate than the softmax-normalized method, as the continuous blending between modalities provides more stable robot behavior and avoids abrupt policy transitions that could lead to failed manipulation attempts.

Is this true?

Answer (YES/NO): NO